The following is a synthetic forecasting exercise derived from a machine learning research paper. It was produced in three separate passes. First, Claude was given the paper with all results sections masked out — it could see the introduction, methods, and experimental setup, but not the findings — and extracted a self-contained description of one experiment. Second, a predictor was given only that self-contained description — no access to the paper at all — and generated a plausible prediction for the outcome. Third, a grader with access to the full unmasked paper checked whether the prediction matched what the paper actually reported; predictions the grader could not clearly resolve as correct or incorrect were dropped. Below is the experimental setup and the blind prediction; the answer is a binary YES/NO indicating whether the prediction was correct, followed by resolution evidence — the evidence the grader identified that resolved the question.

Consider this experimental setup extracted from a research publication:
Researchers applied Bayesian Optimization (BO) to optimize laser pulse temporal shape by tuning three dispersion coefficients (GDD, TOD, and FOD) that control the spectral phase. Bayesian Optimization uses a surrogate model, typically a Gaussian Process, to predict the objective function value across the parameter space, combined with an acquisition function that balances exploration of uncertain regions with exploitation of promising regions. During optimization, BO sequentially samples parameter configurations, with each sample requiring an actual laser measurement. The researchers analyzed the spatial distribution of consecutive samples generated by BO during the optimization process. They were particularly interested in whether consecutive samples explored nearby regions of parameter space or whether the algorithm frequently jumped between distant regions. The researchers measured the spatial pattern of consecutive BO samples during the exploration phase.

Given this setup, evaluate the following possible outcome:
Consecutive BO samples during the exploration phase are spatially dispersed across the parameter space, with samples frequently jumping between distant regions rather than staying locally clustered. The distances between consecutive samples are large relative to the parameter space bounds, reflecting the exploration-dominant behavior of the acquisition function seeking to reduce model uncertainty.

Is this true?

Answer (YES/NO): YES